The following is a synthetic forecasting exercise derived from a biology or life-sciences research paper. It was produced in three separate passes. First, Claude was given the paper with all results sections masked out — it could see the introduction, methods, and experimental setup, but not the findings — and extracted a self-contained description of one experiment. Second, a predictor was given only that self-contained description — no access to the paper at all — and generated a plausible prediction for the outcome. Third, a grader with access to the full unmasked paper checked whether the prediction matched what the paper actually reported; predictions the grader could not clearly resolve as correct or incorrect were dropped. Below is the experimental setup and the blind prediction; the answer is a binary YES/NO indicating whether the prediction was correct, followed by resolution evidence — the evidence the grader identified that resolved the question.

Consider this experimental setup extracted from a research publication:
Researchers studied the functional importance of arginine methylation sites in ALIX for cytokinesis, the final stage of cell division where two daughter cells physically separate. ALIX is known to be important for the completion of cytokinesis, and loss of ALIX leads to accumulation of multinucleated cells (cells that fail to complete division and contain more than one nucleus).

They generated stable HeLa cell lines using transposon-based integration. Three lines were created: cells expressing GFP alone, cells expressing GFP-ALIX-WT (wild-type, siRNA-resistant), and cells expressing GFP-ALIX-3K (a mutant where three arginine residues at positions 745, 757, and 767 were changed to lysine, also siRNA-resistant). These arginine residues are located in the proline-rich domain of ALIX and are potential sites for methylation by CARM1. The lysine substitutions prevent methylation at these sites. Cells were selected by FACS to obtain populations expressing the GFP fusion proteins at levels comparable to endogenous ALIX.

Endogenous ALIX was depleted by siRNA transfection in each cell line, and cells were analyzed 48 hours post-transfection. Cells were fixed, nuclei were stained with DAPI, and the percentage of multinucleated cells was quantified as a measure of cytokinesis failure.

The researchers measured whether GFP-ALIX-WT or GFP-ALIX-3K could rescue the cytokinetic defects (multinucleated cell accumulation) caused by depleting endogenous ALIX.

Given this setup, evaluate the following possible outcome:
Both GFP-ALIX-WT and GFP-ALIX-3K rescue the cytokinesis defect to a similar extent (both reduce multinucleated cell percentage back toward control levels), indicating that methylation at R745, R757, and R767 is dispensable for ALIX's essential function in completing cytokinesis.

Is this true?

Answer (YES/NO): NO